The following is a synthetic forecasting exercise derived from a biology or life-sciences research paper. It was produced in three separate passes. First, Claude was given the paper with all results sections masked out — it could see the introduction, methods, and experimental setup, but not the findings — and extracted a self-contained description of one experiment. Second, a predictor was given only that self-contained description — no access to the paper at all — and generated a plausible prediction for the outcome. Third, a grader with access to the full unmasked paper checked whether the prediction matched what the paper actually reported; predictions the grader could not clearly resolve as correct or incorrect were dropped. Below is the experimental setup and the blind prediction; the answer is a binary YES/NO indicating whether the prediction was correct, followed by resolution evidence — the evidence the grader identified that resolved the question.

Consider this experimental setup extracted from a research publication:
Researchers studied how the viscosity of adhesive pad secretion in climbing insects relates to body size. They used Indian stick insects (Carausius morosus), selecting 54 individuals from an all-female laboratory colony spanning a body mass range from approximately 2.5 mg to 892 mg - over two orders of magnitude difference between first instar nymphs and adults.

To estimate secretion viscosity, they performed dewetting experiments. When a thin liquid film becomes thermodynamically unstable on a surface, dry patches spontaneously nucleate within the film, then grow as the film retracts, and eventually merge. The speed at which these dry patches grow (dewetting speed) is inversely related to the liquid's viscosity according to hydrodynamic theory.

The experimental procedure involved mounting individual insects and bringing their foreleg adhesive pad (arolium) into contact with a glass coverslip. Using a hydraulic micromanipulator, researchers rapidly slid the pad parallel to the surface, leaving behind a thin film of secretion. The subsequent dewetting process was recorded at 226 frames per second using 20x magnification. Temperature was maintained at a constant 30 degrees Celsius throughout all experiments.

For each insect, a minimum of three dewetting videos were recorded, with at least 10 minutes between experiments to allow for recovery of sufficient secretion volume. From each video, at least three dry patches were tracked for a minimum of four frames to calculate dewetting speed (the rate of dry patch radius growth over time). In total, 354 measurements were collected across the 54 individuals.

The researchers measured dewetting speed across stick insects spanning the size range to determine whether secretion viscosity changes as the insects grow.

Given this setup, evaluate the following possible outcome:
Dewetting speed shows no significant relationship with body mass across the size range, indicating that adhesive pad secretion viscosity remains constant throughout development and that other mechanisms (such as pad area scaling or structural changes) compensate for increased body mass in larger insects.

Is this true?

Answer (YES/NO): YES